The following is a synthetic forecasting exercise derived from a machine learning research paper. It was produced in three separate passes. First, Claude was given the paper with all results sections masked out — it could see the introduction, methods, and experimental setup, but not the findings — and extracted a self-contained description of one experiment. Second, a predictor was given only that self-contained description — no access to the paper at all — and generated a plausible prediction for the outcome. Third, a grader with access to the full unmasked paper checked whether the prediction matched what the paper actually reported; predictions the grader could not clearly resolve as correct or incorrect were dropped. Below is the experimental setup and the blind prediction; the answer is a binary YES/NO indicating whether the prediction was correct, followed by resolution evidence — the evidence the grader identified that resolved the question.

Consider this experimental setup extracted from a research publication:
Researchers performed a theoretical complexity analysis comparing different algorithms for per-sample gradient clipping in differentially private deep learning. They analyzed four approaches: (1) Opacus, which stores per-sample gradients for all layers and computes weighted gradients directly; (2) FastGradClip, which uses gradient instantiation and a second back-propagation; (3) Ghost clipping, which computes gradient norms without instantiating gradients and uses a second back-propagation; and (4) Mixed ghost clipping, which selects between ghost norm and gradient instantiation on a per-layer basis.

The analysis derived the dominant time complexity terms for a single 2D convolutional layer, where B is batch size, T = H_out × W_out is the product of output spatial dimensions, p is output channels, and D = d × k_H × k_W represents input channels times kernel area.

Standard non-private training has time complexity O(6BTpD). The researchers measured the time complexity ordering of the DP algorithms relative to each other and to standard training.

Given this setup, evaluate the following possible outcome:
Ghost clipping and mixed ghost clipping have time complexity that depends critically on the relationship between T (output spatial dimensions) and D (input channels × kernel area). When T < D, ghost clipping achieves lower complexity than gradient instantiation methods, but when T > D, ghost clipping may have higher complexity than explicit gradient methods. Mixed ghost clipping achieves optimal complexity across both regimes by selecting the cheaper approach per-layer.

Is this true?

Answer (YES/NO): NO